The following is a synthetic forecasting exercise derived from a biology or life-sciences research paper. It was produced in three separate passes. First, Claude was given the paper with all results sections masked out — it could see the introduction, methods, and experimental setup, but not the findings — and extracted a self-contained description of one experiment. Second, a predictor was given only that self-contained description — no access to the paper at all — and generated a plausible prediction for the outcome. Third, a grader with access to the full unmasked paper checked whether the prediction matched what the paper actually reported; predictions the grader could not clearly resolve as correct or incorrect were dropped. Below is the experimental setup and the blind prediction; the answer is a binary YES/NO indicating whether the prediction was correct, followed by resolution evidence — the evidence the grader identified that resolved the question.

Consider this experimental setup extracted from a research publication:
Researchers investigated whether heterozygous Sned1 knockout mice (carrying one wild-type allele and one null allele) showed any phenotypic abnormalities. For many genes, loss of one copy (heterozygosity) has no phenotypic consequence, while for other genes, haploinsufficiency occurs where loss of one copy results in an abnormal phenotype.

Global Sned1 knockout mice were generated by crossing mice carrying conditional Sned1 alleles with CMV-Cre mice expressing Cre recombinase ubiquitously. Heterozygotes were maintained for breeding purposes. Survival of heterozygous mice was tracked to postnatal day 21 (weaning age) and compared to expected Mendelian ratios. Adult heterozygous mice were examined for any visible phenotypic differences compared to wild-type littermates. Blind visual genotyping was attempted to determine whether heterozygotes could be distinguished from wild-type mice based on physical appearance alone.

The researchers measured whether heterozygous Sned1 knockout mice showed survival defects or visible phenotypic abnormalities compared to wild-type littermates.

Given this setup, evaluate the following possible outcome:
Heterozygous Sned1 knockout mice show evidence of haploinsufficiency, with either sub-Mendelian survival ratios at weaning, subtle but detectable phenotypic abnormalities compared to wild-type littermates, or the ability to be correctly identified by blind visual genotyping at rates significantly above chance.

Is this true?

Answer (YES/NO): NO